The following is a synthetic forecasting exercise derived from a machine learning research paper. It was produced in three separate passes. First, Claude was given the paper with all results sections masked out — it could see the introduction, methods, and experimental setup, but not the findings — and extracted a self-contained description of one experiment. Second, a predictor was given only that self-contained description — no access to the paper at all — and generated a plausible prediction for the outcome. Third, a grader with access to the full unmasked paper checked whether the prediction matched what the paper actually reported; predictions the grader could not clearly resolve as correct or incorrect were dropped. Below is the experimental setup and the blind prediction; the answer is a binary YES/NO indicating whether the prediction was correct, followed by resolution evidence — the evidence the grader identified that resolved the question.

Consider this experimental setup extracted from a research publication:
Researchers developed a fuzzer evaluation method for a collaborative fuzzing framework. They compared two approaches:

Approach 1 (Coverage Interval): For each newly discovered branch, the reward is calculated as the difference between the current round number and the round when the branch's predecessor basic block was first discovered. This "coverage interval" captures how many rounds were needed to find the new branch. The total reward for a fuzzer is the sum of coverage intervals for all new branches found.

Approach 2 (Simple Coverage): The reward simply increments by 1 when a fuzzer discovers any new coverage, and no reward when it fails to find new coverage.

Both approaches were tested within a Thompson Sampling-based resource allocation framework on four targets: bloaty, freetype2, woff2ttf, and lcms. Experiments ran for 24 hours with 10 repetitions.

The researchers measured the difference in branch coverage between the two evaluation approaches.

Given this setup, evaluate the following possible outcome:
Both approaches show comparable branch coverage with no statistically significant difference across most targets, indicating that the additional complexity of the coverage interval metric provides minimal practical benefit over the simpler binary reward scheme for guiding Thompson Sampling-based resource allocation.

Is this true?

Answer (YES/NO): NO